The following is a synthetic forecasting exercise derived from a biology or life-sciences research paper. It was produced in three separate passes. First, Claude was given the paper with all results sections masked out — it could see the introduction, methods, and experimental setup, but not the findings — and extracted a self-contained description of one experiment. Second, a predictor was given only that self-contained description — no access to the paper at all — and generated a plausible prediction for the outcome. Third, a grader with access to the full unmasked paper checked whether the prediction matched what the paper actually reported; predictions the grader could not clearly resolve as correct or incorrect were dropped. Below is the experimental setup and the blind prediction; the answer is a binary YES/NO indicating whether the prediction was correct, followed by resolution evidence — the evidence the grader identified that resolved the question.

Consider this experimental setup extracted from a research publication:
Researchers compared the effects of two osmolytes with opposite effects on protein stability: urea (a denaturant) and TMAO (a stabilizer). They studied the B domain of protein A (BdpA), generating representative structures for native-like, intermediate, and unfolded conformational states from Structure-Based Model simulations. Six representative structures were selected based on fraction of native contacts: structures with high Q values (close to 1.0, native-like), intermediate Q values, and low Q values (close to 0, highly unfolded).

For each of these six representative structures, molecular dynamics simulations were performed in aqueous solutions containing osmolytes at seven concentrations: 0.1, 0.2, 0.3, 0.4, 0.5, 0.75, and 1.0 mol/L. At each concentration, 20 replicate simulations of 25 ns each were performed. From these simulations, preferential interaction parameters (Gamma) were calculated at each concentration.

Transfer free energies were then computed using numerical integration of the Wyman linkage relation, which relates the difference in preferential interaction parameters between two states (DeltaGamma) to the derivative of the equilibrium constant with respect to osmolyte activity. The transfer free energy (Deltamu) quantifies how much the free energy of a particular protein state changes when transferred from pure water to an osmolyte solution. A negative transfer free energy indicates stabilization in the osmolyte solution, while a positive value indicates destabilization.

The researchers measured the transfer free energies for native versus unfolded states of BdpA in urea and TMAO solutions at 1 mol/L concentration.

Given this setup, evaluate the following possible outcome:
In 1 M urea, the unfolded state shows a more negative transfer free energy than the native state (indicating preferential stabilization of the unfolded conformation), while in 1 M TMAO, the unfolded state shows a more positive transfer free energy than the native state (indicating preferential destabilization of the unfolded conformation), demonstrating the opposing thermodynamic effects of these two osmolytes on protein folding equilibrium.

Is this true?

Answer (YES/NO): NO